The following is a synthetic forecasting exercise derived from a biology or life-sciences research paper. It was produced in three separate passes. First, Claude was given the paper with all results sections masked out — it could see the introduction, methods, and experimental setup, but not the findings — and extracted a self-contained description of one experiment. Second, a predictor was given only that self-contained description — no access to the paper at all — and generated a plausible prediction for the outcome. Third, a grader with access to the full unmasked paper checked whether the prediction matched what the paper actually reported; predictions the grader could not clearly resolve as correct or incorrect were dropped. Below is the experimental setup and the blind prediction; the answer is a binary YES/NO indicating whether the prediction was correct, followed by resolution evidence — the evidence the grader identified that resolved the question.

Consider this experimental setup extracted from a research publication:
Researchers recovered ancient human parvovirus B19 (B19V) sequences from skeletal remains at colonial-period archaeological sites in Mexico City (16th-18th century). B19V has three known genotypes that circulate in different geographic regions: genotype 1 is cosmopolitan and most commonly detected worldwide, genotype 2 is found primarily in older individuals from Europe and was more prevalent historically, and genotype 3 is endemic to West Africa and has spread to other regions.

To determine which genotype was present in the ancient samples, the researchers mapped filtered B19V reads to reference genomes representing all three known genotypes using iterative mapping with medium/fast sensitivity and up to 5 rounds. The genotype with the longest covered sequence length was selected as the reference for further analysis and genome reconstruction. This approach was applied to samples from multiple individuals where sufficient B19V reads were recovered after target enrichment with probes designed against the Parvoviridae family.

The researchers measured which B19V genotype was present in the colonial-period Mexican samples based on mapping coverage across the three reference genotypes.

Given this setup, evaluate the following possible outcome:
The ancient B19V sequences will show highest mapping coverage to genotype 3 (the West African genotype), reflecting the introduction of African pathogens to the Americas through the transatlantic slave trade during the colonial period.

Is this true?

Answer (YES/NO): YES